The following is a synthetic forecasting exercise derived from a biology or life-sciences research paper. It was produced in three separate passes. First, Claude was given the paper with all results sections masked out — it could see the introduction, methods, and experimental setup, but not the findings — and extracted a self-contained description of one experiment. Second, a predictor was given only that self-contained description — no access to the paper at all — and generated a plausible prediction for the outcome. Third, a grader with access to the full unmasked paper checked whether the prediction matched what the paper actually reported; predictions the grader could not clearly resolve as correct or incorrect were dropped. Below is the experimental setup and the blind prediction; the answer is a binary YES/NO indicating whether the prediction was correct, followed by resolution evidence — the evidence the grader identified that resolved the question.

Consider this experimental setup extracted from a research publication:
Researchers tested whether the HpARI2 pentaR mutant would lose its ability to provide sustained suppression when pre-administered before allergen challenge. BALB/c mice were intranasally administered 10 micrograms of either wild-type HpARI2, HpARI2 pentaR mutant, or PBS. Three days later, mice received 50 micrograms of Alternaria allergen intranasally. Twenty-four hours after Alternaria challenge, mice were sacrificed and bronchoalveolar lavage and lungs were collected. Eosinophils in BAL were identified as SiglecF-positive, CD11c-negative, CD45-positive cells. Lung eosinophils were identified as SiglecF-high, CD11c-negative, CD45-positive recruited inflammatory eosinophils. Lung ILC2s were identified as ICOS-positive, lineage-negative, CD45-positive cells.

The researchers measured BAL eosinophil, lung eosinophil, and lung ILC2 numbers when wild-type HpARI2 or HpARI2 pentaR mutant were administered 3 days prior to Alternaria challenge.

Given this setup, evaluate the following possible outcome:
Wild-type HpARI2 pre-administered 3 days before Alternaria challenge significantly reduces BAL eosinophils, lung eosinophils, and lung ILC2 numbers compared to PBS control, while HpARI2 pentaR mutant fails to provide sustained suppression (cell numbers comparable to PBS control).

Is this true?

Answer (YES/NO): YES